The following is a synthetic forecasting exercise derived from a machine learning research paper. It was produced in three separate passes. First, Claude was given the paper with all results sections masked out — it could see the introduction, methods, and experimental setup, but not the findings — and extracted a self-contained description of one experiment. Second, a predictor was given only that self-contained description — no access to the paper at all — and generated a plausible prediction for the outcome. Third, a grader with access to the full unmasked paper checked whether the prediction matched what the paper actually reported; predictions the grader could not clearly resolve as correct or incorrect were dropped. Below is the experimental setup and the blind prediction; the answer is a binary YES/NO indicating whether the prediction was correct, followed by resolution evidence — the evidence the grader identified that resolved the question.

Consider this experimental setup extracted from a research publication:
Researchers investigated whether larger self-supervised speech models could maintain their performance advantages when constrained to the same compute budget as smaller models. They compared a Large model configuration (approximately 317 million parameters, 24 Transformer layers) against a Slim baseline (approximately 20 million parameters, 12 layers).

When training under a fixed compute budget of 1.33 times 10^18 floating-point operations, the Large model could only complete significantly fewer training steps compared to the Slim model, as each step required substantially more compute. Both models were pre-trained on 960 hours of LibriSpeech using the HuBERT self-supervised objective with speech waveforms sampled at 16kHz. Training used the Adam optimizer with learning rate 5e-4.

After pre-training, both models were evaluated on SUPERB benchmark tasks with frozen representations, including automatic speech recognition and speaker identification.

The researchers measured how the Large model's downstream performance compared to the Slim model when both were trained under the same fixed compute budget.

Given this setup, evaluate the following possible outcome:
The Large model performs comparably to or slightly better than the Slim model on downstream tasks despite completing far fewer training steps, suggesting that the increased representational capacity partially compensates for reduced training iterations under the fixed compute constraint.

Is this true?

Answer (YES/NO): NO